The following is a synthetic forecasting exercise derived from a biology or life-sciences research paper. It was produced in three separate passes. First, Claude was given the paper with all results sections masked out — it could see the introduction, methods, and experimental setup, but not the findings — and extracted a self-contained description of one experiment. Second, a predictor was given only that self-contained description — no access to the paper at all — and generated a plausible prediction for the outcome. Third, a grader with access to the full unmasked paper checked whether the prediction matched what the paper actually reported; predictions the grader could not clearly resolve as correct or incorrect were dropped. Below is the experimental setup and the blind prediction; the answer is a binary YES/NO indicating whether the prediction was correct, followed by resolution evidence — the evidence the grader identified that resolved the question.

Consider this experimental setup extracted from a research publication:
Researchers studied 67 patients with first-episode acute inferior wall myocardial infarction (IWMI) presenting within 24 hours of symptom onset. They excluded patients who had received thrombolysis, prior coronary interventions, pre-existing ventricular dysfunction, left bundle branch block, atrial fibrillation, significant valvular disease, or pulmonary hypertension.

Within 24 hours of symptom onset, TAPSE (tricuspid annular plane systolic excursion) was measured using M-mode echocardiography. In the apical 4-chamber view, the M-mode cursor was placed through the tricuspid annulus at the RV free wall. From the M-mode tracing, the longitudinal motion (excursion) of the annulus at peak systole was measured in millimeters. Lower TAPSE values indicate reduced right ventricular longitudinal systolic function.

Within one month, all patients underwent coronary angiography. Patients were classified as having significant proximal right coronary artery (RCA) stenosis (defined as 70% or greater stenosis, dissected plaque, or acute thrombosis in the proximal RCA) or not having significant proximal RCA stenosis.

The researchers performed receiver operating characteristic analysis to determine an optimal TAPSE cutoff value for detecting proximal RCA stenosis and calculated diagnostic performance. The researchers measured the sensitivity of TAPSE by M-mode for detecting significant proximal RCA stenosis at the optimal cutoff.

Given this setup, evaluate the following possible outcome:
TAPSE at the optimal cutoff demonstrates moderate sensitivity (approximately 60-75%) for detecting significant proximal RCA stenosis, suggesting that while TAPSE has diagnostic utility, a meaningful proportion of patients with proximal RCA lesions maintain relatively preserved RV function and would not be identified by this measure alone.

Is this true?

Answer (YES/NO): NO